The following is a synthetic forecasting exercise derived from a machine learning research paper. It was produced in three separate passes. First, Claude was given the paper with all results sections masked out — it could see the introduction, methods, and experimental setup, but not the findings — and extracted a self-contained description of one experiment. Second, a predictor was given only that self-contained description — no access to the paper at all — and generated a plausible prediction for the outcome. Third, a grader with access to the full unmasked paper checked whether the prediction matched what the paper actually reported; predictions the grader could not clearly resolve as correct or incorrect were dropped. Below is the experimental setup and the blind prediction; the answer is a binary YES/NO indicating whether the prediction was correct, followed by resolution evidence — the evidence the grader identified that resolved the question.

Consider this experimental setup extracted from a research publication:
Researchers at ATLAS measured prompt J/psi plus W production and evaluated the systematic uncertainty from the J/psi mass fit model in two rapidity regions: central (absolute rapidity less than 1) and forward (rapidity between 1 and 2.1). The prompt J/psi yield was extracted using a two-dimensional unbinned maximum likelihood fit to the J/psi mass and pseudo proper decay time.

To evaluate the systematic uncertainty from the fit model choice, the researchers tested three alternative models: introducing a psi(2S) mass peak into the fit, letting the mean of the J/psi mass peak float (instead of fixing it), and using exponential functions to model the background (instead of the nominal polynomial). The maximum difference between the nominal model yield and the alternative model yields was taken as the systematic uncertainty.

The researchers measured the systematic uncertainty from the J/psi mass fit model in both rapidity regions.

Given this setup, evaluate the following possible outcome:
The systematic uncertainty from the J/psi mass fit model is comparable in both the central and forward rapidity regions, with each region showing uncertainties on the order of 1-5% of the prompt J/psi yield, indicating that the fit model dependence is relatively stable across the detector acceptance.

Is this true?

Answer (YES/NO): NO